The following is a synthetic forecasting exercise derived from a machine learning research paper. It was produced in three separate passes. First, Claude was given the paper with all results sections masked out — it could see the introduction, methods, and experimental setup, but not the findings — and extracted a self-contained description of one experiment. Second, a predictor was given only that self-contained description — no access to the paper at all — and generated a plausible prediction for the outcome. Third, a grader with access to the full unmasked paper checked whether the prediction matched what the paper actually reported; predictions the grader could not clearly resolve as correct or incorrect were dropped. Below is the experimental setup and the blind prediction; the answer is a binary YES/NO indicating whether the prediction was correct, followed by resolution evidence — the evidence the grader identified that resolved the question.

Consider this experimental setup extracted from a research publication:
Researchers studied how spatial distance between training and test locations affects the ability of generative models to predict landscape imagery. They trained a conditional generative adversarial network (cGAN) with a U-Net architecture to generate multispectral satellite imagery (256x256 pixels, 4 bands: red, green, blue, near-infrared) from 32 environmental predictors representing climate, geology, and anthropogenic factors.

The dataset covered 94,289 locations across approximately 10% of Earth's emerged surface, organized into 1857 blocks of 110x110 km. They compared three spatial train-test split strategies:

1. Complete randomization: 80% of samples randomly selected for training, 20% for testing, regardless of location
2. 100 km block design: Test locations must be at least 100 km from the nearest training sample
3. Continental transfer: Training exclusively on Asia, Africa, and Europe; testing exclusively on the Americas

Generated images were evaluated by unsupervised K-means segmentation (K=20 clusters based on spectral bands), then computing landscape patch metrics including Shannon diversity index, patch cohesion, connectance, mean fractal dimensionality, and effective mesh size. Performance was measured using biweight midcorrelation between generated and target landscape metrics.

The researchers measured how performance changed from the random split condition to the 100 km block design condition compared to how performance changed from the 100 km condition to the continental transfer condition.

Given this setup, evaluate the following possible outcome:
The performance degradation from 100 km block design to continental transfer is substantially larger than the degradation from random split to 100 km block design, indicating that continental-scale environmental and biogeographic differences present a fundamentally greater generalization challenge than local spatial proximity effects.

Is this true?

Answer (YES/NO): YES